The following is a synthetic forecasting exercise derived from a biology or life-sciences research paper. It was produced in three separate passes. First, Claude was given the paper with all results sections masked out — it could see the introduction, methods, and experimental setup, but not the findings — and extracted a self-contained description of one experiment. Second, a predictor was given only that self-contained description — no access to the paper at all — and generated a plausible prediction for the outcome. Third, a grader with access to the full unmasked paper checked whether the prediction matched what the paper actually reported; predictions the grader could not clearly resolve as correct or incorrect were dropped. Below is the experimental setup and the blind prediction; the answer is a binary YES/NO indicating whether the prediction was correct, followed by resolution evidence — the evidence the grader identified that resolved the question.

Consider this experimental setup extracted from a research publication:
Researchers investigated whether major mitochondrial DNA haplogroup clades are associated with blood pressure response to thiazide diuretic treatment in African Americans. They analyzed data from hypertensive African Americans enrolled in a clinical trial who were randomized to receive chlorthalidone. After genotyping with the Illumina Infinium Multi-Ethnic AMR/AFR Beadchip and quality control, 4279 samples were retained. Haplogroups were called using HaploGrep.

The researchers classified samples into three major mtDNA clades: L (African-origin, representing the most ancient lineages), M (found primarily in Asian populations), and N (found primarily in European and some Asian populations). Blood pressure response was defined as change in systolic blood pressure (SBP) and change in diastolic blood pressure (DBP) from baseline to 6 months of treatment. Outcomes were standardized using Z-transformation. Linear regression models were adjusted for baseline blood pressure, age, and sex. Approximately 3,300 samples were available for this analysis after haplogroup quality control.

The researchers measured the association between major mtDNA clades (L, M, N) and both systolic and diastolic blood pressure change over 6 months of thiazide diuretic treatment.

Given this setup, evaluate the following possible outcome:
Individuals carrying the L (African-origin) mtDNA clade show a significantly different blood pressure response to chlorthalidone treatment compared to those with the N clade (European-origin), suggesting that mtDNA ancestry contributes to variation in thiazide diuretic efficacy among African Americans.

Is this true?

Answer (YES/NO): NO